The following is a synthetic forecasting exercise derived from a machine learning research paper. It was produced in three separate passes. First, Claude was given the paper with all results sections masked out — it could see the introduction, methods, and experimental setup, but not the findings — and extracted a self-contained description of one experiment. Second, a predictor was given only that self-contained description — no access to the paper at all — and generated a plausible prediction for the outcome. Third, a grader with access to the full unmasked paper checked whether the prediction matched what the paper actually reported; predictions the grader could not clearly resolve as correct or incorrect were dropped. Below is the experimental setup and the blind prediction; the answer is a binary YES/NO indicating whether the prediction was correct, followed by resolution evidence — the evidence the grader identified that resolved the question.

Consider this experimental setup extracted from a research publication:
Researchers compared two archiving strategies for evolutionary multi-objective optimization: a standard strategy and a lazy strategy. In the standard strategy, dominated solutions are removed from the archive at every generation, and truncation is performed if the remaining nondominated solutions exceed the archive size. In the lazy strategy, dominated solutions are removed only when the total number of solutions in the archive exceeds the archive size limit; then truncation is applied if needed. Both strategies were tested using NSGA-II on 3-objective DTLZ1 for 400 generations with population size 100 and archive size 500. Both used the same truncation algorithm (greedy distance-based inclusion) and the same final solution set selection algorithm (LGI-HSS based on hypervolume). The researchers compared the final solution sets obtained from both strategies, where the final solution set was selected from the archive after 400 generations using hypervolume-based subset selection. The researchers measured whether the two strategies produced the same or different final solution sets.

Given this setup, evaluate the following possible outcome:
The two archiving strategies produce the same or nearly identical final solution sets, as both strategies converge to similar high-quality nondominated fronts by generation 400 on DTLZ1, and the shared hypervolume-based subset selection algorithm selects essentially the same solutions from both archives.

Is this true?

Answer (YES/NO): YES